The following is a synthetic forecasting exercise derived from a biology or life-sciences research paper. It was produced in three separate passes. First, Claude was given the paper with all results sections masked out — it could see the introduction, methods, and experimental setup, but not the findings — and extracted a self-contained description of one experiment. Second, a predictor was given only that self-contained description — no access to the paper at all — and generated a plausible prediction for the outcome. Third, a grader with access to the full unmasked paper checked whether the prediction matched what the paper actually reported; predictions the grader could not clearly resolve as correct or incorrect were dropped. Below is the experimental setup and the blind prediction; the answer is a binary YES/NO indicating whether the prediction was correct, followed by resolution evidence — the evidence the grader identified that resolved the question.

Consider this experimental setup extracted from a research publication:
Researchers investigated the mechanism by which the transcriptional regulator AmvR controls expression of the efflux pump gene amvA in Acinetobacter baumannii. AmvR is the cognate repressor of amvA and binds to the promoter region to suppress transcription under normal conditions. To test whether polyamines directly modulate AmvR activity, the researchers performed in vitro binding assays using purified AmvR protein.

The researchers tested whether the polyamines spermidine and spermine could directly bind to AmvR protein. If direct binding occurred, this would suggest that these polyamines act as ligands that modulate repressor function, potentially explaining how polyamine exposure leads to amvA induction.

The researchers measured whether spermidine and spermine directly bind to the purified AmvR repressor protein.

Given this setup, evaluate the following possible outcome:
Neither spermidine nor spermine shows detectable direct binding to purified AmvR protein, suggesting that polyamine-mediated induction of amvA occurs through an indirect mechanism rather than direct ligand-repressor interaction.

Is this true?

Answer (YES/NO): NO